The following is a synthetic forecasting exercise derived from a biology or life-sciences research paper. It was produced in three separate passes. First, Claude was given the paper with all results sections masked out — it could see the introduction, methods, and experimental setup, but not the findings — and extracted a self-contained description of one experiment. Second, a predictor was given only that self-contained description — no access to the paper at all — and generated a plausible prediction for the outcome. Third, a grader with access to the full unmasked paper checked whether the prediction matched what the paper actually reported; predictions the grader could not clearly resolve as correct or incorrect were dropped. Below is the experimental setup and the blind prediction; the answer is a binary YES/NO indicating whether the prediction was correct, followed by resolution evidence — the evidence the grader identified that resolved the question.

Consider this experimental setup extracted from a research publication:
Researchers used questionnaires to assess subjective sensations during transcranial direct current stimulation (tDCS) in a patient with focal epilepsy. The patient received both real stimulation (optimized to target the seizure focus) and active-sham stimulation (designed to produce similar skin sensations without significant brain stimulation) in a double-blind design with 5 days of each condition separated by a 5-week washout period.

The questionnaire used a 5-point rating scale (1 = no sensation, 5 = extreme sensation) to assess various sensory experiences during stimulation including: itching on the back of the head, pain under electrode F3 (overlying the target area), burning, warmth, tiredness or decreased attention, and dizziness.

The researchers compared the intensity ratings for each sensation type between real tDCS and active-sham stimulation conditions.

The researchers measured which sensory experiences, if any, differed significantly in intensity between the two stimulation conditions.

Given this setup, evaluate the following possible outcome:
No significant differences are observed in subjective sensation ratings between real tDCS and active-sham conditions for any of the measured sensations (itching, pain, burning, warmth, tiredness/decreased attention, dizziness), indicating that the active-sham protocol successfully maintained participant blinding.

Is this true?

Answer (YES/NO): NO